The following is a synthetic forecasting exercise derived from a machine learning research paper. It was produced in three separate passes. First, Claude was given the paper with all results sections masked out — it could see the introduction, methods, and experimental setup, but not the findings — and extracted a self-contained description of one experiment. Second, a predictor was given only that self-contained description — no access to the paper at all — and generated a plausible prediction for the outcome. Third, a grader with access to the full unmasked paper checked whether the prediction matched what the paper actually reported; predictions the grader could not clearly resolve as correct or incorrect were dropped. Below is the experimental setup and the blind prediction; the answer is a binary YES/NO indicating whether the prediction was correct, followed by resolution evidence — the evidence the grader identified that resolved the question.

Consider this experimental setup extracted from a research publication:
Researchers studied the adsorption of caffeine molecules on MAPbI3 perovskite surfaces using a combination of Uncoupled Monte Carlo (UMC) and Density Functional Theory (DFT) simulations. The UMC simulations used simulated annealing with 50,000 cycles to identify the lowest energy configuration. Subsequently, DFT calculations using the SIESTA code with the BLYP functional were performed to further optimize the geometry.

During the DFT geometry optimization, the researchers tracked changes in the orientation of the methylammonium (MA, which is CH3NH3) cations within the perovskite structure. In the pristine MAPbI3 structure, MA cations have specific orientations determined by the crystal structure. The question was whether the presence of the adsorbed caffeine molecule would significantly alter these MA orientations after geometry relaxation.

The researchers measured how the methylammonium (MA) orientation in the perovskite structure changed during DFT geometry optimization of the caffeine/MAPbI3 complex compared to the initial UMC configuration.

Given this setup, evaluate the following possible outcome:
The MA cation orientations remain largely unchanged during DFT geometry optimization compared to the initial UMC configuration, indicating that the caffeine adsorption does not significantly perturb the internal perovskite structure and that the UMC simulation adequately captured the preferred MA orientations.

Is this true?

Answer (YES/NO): YES